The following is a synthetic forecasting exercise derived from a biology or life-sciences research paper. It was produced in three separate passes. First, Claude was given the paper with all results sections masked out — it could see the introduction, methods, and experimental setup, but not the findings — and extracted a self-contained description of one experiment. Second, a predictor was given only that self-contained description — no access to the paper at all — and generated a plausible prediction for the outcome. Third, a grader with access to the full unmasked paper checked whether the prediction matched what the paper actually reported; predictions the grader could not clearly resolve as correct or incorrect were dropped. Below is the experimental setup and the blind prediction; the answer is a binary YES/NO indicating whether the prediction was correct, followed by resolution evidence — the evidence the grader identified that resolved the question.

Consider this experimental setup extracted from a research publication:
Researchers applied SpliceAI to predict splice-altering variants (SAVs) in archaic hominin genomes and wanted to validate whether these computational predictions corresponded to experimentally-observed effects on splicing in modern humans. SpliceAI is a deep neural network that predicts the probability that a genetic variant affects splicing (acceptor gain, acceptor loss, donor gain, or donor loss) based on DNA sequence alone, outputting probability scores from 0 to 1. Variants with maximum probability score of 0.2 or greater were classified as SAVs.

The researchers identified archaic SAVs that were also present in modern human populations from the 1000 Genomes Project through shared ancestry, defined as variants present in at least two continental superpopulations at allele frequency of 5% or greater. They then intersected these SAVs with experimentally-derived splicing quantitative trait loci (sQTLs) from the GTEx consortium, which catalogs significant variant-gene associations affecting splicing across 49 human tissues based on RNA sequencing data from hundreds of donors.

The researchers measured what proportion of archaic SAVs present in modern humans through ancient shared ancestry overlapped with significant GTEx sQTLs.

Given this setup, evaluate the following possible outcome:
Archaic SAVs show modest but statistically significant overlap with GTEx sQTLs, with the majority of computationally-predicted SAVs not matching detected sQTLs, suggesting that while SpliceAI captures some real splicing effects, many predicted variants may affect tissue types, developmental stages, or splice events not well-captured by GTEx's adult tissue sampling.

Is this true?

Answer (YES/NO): NO